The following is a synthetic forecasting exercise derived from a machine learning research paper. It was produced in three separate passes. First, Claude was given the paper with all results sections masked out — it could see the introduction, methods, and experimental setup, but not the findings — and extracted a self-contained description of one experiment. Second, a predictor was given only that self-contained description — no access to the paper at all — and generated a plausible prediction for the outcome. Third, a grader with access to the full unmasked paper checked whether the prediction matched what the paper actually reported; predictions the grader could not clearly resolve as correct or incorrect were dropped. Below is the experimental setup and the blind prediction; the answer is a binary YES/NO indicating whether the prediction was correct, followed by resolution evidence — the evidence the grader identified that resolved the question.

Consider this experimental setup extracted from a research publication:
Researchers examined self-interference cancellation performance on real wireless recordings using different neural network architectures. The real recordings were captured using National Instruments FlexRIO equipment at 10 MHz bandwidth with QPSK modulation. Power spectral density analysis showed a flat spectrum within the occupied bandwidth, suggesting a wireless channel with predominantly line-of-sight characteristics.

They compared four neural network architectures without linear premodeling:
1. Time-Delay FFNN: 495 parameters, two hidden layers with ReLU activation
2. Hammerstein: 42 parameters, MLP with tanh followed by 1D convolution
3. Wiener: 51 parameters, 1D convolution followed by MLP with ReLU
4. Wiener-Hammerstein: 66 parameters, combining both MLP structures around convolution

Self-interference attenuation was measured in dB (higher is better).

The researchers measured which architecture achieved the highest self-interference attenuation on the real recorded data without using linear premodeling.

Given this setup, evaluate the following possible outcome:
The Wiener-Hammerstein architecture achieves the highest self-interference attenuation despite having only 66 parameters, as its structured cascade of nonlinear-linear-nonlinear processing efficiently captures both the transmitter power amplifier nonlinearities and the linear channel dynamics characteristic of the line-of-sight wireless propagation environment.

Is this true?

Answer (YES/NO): NO